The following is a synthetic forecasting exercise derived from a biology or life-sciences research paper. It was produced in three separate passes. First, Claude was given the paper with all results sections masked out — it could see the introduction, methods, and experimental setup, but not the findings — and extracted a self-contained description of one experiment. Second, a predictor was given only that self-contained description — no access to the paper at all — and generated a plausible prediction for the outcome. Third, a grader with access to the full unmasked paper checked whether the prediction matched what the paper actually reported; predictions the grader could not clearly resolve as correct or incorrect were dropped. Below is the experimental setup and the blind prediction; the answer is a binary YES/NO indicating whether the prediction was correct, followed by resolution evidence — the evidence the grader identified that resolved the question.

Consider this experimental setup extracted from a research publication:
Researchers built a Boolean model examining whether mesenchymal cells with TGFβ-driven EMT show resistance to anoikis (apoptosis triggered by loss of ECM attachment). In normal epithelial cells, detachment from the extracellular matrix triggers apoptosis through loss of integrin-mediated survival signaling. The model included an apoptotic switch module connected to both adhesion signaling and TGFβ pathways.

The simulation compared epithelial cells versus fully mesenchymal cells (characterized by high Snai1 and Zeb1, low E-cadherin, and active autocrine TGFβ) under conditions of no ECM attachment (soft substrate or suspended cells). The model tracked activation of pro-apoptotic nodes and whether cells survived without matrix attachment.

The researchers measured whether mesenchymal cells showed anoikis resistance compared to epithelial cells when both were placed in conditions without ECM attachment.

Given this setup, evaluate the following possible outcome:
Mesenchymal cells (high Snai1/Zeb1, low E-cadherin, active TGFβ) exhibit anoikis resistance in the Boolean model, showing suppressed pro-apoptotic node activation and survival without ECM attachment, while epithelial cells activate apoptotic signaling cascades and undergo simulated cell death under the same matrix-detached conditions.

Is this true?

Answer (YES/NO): YES